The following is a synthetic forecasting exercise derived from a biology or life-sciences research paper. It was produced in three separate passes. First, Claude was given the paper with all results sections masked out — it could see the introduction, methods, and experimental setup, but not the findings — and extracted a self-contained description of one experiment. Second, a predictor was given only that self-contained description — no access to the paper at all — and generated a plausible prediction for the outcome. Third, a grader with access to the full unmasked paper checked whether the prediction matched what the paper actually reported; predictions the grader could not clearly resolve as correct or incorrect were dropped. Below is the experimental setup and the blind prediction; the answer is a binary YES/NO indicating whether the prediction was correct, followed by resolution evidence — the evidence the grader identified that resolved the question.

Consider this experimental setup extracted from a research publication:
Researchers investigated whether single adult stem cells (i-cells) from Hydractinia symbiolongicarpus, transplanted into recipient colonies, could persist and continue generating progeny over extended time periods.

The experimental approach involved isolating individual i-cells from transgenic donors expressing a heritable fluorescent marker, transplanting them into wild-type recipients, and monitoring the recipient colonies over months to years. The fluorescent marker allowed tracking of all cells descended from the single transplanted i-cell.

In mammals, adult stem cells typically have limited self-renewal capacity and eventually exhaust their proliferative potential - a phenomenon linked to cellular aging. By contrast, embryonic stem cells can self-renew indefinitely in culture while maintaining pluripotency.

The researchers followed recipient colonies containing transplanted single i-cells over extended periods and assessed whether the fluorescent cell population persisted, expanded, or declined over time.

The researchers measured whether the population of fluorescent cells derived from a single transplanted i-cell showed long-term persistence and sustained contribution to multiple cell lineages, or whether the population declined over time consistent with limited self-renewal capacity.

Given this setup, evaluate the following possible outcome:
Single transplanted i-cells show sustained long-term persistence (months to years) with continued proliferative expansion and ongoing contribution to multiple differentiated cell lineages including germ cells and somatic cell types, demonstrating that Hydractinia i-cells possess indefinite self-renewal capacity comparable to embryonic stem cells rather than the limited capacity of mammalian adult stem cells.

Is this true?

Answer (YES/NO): YES